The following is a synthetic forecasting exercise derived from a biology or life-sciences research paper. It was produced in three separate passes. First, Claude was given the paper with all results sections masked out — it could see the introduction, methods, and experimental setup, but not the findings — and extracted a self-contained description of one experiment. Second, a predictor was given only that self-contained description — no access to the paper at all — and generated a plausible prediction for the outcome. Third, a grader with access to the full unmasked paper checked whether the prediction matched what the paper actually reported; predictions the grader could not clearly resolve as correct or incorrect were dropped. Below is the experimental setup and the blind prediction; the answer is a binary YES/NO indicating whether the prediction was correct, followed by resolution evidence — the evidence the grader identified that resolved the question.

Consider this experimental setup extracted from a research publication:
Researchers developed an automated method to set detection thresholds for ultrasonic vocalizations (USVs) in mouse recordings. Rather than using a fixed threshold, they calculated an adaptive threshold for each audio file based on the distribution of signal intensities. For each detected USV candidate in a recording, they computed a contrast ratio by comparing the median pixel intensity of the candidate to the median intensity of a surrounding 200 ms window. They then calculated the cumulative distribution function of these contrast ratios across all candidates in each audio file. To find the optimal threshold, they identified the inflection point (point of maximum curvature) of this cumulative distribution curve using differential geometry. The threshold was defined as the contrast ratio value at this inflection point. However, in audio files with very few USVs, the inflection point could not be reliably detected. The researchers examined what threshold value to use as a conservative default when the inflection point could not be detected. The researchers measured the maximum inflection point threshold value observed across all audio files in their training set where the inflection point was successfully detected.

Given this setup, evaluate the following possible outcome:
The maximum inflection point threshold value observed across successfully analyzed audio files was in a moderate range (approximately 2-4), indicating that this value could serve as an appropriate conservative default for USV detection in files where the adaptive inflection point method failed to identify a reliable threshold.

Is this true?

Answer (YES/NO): NO